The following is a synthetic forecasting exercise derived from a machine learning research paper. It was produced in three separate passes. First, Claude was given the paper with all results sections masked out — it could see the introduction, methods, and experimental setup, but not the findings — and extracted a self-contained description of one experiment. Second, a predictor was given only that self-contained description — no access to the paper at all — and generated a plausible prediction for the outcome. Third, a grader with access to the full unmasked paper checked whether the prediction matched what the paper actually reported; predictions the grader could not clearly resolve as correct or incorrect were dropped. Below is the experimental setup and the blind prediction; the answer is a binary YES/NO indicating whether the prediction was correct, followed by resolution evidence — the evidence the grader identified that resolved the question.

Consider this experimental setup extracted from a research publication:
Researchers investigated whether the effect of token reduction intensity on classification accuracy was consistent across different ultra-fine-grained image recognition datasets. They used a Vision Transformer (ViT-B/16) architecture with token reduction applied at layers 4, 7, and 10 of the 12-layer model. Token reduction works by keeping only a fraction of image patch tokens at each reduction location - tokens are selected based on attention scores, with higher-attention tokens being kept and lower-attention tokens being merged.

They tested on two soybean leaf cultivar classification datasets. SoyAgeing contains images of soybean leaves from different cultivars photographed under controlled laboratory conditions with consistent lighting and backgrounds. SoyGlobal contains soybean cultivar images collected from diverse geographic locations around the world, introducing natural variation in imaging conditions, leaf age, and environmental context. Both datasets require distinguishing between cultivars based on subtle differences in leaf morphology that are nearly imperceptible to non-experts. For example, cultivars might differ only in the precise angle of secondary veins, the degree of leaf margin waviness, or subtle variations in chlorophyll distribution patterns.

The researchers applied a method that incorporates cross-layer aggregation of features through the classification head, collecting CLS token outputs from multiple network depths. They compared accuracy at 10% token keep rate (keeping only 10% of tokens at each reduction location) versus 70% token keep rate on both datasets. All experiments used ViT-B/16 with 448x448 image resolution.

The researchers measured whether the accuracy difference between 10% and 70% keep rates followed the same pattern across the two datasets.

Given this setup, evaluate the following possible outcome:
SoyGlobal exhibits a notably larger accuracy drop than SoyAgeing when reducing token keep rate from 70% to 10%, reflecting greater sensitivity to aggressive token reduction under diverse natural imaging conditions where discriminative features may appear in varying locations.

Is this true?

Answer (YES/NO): NO